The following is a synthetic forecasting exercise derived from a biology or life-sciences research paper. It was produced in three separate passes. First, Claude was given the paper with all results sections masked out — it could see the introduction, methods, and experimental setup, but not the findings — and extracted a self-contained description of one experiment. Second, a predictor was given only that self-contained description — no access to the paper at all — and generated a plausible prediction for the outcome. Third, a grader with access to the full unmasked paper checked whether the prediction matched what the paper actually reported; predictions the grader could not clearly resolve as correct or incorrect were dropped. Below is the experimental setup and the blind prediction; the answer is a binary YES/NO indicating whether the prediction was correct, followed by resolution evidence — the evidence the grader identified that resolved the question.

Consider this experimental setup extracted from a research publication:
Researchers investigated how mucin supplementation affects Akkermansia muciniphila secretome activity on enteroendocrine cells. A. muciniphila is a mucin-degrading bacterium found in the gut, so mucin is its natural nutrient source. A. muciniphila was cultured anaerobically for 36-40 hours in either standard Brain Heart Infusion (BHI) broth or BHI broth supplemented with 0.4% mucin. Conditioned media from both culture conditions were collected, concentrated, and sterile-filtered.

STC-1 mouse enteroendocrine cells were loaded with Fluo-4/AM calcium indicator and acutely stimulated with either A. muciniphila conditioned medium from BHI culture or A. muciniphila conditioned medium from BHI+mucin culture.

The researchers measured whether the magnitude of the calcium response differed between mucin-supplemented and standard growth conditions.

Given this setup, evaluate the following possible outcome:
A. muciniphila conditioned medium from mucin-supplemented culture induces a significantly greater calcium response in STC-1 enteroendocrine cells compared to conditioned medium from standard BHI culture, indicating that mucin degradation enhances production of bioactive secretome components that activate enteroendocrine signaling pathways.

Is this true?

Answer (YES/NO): NO